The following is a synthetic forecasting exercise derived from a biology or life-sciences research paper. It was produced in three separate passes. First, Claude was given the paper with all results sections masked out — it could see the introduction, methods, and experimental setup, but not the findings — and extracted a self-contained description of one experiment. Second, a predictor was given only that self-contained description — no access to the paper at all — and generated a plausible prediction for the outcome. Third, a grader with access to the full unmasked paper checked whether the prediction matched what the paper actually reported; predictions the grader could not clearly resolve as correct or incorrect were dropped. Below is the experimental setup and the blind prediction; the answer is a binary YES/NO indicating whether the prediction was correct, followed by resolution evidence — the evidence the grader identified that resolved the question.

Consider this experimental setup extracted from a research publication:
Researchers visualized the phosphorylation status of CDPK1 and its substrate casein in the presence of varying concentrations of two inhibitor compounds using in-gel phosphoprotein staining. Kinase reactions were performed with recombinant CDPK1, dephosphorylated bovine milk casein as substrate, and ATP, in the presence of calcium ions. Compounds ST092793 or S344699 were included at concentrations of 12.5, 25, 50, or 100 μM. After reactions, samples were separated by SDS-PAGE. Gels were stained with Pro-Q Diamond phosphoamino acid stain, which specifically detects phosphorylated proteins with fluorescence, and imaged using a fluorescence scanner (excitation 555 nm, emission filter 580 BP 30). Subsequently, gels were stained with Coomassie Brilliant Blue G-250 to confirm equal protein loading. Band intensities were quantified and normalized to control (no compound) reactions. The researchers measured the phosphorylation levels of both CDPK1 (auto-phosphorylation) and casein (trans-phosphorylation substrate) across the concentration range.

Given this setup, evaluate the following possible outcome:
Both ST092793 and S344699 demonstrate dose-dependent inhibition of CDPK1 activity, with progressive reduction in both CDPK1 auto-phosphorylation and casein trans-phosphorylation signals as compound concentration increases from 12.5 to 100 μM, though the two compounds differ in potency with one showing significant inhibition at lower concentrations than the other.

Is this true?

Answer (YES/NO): YES